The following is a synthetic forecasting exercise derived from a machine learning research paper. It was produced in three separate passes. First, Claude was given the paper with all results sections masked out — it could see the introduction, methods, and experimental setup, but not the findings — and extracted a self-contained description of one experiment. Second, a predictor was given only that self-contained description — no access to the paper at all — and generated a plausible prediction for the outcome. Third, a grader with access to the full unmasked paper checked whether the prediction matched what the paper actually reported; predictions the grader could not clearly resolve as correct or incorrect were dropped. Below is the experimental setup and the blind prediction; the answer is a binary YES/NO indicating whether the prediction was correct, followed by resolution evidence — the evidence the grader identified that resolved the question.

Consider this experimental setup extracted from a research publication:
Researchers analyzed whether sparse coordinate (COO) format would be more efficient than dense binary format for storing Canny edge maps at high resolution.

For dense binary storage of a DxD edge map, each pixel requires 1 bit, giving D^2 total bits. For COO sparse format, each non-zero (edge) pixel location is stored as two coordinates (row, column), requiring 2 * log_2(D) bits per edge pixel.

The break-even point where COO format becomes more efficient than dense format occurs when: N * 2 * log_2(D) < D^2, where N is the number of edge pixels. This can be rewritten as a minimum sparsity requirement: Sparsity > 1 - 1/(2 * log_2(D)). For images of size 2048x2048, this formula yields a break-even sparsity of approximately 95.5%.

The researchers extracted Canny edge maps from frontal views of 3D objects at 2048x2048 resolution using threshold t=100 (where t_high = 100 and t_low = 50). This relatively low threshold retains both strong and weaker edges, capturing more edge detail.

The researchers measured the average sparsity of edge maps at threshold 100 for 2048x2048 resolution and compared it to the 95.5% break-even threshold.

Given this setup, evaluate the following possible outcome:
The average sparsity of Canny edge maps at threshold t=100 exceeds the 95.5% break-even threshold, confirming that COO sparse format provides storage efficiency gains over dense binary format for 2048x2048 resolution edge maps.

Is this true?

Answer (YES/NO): YES